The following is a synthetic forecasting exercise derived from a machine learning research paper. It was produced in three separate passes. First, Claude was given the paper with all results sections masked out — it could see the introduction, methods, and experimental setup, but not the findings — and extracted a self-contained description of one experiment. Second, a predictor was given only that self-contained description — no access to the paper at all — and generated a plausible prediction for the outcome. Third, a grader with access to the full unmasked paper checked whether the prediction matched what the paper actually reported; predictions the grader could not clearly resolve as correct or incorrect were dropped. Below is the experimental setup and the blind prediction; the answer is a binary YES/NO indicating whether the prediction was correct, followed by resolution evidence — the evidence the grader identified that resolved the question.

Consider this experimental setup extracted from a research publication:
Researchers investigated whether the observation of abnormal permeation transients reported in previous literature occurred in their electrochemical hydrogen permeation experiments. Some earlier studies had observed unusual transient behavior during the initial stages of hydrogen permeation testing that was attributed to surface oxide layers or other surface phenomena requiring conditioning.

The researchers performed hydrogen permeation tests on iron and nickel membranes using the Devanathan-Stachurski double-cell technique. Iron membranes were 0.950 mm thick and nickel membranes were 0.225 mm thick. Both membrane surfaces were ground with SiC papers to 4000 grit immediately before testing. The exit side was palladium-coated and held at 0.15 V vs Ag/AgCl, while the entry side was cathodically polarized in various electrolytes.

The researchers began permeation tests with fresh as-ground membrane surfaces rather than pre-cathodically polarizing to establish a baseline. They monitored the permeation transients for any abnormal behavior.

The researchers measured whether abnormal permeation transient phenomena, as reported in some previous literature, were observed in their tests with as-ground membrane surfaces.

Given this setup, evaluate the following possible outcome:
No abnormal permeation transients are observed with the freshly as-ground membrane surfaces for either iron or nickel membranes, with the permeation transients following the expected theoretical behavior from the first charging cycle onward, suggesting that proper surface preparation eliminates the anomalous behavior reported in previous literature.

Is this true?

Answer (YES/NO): YES